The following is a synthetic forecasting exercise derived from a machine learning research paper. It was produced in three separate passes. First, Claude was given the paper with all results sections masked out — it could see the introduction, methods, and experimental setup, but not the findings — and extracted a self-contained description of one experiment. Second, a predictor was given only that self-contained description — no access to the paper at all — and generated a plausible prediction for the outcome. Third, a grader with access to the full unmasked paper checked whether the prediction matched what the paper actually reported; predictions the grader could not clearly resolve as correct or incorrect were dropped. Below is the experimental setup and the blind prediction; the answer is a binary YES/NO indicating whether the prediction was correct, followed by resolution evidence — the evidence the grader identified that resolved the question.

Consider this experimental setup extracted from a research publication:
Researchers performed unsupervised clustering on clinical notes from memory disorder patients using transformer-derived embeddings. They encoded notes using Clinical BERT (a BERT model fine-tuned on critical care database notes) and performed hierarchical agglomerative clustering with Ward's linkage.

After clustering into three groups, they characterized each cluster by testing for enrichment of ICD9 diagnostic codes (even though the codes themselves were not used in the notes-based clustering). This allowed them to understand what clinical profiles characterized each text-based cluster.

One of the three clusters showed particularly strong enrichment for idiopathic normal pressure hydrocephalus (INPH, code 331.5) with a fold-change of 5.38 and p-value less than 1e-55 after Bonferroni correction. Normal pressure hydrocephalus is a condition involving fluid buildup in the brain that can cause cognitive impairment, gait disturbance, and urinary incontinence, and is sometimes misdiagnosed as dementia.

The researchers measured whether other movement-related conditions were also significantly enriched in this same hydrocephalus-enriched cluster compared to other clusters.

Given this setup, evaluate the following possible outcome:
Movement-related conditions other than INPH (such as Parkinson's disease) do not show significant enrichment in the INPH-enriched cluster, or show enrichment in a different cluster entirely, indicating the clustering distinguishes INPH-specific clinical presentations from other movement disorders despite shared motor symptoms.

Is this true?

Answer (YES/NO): NO